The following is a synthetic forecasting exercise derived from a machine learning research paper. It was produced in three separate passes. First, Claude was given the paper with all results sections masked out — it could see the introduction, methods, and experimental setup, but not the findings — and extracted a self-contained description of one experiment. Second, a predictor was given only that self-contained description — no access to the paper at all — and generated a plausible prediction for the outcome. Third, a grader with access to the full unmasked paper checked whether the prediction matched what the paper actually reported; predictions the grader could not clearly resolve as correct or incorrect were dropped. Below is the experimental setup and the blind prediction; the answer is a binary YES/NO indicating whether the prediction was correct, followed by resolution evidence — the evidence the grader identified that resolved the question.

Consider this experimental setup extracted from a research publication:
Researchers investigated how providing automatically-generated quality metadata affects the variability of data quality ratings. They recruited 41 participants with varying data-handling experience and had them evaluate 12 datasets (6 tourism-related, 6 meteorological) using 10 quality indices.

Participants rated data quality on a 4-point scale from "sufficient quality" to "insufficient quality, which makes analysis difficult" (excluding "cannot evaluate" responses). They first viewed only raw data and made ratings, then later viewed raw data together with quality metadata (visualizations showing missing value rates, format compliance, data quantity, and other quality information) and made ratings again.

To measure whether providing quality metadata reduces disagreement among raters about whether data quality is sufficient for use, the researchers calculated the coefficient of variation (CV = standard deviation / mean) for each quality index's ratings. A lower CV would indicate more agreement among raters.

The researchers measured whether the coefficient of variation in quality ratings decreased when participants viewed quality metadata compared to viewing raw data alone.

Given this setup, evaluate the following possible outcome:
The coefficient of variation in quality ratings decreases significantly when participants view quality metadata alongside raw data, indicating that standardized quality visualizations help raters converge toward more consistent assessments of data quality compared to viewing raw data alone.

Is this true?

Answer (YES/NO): NO